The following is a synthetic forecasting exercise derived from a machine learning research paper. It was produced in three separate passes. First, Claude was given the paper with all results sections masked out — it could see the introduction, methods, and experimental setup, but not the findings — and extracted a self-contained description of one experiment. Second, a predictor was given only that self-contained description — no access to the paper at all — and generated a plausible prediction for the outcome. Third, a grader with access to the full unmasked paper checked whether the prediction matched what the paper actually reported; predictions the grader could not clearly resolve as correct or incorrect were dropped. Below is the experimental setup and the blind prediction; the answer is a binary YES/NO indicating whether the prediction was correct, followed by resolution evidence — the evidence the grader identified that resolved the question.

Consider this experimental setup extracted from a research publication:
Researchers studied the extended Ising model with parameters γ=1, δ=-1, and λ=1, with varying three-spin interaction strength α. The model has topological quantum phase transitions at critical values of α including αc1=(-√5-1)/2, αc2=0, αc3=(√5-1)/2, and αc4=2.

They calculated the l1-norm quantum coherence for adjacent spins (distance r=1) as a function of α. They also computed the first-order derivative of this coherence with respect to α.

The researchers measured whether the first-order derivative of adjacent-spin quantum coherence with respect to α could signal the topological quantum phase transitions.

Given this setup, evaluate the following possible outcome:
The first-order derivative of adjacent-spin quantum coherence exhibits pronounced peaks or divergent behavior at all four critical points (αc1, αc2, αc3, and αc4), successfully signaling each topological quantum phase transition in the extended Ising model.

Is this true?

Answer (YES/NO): YES